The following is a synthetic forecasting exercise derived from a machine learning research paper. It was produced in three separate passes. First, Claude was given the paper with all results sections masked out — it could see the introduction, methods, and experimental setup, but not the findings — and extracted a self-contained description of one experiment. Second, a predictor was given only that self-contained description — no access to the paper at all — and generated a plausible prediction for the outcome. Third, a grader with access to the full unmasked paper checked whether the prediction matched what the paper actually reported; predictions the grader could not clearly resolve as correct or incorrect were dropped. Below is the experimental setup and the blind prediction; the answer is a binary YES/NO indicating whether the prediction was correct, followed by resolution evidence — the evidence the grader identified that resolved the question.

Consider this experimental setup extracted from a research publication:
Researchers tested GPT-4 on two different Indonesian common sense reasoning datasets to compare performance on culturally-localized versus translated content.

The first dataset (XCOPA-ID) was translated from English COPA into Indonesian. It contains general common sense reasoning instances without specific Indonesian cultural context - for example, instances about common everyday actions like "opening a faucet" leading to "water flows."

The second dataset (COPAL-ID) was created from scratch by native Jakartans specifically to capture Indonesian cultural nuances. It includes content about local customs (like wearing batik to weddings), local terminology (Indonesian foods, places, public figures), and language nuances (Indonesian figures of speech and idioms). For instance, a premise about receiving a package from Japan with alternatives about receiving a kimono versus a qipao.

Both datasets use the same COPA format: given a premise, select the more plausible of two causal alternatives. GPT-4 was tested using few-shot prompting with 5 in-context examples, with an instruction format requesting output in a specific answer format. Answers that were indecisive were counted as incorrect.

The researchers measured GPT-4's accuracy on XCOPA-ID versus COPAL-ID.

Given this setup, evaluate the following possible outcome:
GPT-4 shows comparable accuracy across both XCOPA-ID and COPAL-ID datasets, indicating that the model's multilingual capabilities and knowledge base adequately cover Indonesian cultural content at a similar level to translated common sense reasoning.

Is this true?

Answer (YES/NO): NO